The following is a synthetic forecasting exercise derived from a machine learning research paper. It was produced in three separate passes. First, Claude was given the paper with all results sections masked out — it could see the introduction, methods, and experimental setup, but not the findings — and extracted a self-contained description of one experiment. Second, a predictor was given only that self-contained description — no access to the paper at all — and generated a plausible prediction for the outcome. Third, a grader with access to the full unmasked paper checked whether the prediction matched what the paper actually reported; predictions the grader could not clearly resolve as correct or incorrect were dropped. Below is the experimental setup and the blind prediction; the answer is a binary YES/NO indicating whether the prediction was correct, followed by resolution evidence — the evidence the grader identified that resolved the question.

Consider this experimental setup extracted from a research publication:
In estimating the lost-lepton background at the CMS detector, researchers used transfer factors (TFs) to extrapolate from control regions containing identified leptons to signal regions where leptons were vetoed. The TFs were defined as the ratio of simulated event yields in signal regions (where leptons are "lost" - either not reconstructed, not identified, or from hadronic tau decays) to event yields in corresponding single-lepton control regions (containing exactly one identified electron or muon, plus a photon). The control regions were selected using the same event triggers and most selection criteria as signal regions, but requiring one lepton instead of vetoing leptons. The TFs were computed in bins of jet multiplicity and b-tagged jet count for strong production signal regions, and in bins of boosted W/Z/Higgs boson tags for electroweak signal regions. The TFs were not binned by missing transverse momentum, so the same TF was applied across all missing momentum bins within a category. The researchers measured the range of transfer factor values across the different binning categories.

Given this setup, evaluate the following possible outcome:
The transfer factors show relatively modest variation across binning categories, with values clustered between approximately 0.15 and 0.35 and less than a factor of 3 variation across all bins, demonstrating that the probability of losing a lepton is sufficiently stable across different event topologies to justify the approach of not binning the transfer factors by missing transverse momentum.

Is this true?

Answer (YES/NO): NO